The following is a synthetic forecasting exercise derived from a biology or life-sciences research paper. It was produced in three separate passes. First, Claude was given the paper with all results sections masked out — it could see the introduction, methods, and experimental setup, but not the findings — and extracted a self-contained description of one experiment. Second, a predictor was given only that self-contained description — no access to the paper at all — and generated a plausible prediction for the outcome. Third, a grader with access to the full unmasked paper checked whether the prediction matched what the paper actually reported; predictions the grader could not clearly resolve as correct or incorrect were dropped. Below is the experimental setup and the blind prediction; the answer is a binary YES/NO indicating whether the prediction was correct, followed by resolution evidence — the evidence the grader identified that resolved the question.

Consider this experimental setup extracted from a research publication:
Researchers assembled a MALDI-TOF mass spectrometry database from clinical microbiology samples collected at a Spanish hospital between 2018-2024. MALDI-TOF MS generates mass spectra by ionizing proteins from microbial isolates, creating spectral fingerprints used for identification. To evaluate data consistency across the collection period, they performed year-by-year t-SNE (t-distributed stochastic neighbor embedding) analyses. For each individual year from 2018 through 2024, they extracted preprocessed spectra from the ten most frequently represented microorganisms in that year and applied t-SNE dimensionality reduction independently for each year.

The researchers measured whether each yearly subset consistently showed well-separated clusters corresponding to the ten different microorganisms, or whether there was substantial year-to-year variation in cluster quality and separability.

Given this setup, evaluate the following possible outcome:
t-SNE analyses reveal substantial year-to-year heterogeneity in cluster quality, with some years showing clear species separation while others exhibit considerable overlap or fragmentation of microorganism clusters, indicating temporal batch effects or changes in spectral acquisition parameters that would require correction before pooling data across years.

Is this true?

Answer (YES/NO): NO